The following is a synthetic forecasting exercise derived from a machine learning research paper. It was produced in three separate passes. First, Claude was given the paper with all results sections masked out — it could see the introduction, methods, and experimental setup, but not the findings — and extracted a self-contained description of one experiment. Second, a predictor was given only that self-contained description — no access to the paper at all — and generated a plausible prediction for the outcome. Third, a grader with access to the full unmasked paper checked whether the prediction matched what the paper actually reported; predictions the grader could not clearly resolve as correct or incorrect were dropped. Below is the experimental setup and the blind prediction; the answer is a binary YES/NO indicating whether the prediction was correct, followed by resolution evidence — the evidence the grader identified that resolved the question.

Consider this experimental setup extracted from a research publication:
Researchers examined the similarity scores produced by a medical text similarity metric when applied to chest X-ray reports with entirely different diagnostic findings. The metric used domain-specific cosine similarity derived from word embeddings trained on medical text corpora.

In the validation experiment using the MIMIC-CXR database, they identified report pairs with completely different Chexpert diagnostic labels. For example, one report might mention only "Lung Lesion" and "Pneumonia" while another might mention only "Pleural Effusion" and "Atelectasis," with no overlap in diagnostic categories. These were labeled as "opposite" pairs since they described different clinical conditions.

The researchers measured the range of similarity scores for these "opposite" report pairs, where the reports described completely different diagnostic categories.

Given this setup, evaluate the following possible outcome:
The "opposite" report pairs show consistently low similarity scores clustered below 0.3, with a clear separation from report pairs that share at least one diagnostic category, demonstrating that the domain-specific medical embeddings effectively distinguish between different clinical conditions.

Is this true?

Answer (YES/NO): NO